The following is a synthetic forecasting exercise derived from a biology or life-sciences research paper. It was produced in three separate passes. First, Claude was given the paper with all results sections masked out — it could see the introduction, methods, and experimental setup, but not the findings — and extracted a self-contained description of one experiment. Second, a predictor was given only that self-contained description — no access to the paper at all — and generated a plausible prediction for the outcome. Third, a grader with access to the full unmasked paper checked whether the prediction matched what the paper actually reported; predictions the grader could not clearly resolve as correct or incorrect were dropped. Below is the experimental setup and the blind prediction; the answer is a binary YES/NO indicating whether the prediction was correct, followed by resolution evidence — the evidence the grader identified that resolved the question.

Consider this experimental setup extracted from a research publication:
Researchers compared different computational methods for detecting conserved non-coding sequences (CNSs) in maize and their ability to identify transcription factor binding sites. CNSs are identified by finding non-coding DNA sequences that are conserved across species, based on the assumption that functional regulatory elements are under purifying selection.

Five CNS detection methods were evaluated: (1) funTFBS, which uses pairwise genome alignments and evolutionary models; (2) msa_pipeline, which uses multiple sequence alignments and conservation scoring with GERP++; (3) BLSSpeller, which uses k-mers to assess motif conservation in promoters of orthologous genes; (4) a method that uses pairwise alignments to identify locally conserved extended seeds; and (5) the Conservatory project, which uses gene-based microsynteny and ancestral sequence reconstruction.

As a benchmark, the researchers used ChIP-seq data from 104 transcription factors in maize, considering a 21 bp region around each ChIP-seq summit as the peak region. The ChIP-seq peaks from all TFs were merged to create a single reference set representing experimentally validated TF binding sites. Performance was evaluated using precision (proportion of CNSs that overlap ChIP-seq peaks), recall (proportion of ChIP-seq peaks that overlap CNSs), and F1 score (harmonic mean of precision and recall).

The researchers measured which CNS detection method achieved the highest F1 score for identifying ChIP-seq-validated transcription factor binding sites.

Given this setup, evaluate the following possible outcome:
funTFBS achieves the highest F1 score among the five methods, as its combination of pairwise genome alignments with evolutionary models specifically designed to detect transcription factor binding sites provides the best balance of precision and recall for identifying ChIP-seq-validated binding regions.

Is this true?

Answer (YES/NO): NO